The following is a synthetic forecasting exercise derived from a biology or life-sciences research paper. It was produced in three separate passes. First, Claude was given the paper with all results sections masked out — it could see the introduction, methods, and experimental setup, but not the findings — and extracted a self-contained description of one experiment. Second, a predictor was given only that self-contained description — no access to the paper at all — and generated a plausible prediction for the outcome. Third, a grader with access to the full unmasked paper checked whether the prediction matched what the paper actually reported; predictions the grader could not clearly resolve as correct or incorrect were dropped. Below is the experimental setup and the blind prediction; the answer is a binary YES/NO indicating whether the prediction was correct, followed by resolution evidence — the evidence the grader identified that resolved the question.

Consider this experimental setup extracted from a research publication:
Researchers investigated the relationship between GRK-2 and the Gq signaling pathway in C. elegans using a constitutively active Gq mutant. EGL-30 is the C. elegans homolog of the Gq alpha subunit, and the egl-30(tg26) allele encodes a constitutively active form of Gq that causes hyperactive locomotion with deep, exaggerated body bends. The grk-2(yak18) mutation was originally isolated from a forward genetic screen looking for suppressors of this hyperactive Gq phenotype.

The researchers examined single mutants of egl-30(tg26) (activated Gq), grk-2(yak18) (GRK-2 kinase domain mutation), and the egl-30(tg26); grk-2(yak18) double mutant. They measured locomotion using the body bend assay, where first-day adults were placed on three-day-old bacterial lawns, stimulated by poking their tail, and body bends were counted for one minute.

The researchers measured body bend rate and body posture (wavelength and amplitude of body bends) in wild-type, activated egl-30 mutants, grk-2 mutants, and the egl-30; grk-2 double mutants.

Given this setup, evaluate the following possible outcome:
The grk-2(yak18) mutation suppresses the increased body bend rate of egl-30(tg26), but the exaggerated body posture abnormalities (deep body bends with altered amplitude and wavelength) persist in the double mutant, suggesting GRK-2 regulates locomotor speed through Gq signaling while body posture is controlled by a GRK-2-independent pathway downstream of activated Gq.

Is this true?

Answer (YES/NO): NO